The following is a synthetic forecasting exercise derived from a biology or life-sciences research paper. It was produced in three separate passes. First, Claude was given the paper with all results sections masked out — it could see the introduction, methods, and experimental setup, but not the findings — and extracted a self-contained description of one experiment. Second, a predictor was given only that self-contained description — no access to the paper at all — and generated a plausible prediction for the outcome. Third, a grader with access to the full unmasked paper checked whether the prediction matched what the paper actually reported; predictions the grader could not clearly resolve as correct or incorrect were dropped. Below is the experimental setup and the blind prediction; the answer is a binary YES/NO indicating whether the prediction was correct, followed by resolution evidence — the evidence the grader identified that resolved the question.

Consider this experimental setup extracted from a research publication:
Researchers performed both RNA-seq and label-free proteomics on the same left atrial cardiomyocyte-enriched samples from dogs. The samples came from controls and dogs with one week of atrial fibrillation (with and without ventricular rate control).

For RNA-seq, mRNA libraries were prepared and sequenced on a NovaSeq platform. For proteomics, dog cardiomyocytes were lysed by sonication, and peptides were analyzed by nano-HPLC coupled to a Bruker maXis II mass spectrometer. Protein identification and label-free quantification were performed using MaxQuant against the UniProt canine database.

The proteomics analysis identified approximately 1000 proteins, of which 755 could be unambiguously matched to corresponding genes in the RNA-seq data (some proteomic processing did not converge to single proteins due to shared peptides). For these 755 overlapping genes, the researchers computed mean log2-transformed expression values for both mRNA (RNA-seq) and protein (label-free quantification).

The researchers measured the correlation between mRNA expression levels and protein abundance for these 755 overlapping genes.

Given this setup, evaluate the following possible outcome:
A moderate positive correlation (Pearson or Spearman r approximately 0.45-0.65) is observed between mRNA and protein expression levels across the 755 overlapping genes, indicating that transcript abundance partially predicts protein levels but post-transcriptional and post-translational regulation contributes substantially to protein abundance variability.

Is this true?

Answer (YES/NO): YES